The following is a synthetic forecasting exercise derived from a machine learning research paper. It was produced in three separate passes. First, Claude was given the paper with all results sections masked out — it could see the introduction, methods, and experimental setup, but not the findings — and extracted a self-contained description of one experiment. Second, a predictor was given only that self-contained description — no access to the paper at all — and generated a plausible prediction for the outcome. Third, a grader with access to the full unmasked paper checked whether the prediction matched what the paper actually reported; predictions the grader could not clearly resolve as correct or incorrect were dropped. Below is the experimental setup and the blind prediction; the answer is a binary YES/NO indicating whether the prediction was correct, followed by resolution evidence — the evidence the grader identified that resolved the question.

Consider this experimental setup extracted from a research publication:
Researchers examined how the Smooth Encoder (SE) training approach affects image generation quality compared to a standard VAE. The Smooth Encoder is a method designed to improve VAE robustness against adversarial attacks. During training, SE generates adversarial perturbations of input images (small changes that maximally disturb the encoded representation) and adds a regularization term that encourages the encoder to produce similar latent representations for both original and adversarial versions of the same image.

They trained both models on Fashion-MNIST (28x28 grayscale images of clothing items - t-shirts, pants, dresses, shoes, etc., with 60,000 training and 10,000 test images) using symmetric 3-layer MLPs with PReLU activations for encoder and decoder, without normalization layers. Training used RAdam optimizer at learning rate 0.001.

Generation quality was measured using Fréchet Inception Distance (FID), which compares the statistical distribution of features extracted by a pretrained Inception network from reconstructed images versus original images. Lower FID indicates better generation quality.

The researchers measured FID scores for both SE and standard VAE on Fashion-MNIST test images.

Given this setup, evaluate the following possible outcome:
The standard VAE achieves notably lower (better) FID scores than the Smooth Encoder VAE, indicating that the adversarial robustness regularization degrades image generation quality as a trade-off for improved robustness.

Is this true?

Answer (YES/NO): NO